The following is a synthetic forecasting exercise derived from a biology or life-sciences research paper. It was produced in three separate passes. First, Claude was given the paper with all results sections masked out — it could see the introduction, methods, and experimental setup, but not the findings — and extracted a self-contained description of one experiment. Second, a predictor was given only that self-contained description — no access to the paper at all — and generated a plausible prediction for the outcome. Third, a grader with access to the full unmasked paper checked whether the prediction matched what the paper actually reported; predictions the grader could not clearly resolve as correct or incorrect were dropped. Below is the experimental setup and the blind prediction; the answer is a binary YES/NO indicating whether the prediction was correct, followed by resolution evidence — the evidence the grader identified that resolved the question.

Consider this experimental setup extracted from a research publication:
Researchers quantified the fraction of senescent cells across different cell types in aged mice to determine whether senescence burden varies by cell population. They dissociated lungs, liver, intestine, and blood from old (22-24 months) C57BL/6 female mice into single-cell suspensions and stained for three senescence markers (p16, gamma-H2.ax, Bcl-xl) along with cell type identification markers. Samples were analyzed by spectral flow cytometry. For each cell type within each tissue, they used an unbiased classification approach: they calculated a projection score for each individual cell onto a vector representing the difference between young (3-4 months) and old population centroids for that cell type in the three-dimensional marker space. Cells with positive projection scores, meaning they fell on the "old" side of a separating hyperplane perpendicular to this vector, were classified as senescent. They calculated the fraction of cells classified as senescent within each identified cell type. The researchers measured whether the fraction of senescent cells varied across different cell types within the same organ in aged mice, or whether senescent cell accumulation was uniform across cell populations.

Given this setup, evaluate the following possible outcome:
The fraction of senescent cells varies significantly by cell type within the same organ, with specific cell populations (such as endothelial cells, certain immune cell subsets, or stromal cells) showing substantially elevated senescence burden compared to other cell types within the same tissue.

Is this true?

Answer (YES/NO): YES